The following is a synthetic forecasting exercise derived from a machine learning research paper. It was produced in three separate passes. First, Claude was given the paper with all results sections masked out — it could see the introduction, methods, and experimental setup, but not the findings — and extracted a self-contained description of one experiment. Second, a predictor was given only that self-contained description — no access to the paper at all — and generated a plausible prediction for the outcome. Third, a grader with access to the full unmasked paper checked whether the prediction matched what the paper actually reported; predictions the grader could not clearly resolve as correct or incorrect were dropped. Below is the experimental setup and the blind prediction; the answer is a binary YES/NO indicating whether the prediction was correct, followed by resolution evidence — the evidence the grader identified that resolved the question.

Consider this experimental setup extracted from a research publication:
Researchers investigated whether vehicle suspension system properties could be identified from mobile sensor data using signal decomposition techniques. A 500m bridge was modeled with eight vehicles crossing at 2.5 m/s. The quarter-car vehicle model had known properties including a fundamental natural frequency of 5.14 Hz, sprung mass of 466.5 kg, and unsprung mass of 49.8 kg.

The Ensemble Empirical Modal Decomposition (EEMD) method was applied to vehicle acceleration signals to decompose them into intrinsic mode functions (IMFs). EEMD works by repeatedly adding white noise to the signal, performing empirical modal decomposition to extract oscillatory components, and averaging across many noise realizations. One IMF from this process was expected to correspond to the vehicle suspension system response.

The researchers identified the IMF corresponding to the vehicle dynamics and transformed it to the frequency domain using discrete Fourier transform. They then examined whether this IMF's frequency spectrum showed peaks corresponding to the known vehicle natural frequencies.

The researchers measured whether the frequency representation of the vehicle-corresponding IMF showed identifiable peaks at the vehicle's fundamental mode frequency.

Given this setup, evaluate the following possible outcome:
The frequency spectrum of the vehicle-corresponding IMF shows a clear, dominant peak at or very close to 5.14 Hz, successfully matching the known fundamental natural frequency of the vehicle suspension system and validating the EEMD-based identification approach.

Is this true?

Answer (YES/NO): YES